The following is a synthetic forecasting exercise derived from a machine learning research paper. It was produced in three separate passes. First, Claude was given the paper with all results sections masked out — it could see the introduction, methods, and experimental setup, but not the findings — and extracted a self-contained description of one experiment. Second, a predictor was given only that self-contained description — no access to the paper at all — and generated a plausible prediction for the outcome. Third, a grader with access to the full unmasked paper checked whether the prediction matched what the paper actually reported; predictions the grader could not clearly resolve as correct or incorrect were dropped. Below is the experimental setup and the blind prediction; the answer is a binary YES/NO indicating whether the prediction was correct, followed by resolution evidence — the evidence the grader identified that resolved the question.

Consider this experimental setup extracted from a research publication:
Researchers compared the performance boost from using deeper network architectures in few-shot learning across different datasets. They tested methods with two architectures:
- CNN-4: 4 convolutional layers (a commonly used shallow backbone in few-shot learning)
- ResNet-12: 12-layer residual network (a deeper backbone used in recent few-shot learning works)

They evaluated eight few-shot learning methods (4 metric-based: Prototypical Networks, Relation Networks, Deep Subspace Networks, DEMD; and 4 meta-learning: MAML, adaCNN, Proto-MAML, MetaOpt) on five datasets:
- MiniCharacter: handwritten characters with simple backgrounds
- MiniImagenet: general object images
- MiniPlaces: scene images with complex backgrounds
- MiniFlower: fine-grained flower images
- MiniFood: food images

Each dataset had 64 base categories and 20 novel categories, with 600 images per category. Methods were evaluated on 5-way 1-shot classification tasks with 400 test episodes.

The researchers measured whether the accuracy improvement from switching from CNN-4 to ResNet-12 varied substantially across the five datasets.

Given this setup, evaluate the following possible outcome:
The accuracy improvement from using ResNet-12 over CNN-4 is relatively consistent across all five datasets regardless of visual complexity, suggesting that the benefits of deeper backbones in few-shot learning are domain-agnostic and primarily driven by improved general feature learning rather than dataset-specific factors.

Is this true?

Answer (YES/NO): NO